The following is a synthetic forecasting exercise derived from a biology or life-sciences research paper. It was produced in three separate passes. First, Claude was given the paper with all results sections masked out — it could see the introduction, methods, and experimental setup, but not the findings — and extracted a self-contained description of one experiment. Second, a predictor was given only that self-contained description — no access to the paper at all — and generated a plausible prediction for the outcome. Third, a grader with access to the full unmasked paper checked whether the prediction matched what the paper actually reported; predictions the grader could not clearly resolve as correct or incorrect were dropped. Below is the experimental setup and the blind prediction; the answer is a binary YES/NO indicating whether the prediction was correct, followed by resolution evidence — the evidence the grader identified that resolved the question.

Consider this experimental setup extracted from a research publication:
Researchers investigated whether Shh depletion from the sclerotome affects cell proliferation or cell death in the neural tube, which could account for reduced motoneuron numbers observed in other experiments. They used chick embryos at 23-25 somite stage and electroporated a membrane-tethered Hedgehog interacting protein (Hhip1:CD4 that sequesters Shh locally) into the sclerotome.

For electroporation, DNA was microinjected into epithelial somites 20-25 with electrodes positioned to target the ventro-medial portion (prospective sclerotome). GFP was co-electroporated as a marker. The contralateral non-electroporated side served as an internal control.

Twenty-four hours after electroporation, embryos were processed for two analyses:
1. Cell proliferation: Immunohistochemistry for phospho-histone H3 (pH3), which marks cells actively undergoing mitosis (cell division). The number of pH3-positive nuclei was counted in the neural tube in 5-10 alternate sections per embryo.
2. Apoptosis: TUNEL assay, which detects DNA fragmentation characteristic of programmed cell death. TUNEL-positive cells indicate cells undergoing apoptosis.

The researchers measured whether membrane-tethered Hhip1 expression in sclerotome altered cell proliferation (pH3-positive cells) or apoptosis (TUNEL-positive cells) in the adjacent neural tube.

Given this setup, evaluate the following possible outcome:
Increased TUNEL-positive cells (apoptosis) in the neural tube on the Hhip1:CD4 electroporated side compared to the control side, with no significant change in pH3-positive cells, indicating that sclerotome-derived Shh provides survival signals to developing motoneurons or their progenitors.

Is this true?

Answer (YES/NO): NO